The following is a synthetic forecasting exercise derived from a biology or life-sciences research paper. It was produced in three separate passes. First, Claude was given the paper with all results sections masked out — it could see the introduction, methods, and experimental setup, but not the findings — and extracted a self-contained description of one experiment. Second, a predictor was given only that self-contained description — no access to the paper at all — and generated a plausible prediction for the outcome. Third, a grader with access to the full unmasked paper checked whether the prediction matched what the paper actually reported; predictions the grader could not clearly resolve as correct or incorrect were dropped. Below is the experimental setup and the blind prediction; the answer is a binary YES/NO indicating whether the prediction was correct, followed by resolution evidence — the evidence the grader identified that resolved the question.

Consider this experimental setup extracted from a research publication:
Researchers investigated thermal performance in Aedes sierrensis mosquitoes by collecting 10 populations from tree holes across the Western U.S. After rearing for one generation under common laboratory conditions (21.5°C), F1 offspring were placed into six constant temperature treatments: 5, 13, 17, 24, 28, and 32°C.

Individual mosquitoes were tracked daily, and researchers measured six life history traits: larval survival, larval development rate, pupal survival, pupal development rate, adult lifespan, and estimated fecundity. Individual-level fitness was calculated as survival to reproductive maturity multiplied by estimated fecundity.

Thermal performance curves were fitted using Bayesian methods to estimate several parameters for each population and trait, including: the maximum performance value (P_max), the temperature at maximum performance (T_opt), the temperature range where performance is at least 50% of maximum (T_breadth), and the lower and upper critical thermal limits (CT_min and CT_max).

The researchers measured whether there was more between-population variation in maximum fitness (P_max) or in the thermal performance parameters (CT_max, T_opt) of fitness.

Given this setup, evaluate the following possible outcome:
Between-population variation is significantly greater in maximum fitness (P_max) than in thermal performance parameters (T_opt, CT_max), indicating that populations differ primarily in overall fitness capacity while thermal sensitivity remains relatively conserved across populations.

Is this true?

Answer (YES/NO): YES